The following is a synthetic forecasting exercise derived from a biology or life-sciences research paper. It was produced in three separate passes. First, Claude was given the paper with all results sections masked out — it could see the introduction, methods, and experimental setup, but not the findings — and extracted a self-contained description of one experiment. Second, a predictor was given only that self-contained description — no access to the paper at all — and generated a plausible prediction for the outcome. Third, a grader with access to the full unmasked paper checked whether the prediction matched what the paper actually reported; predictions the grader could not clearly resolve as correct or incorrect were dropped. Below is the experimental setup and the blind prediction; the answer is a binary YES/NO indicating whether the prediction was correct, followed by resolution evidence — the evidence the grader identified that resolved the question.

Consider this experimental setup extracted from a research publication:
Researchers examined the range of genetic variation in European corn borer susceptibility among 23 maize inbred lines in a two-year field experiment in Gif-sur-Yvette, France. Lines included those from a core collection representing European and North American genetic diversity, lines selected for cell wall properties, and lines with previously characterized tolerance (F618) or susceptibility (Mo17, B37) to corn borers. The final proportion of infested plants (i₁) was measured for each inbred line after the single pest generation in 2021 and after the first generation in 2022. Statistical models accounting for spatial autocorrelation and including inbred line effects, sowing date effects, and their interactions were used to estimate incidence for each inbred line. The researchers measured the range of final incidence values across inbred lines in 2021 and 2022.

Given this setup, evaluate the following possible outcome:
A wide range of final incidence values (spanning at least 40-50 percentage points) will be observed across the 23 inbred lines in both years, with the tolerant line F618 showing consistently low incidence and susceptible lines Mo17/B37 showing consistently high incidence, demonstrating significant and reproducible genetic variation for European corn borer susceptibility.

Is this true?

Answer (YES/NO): NO